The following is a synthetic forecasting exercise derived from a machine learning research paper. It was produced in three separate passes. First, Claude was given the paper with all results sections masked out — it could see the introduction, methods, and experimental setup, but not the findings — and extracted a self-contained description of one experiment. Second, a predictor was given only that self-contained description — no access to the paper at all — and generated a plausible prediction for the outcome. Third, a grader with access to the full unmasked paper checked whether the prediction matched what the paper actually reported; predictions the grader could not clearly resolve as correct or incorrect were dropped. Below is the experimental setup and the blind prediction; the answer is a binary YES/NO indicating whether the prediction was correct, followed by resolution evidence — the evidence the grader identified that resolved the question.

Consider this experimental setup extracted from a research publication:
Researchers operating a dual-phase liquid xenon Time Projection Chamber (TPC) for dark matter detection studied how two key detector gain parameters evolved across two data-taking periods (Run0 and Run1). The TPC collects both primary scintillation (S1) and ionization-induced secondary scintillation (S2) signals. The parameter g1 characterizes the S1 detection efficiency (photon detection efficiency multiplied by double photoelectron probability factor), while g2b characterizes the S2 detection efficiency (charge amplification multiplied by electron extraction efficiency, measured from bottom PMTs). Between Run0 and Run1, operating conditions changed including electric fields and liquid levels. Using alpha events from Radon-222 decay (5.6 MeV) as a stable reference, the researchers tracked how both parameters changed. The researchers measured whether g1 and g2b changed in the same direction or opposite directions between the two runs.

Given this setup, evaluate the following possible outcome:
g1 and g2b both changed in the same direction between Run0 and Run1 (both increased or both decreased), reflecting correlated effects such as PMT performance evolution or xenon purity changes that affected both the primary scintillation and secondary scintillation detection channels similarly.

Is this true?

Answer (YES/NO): NO